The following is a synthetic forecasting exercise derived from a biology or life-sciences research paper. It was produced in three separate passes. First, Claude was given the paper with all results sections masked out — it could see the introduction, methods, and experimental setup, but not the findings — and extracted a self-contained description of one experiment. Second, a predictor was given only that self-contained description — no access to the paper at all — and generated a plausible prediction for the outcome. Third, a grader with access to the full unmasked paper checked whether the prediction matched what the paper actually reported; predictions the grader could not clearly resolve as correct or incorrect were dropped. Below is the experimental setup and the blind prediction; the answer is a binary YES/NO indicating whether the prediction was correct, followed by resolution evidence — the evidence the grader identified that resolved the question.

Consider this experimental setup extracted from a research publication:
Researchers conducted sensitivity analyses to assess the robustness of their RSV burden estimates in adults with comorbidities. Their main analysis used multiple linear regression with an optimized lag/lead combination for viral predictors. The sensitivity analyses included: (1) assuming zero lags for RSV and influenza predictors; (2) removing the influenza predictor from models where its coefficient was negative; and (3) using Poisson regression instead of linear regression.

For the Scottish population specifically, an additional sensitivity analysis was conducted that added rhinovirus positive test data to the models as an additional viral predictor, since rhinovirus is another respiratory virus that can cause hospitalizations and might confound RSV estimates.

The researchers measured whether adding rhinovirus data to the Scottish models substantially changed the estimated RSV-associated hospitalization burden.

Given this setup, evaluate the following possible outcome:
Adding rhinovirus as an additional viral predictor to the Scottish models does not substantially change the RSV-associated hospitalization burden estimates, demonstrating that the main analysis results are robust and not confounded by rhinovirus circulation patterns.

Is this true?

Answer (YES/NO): YES